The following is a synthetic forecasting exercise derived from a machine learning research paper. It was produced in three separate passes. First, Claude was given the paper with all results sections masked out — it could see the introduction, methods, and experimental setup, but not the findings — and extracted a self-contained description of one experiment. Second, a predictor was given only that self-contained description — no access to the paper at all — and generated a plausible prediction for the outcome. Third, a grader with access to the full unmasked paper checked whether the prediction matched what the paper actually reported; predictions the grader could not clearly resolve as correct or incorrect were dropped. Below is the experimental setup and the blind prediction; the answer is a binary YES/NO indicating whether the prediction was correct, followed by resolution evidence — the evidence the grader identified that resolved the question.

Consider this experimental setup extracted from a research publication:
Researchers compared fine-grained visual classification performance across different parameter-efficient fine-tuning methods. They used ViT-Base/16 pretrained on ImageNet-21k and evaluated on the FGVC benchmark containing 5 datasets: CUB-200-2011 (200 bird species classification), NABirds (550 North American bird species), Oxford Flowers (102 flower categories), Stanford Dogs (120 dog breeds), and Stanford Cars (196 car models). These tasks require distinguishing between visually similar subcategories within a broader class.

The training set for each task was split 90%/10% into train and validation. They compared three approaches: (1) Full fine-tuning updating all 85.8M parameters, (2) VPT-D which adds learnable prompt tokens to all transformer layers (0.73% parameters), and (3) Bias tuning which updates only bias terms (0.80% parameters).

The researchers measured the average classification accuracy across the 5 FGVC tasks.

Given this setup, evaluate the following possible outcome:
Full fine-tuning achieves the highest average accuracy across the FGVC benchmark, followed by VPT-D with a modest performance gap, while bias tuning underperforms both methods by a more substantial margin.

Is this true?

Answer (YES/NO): NO